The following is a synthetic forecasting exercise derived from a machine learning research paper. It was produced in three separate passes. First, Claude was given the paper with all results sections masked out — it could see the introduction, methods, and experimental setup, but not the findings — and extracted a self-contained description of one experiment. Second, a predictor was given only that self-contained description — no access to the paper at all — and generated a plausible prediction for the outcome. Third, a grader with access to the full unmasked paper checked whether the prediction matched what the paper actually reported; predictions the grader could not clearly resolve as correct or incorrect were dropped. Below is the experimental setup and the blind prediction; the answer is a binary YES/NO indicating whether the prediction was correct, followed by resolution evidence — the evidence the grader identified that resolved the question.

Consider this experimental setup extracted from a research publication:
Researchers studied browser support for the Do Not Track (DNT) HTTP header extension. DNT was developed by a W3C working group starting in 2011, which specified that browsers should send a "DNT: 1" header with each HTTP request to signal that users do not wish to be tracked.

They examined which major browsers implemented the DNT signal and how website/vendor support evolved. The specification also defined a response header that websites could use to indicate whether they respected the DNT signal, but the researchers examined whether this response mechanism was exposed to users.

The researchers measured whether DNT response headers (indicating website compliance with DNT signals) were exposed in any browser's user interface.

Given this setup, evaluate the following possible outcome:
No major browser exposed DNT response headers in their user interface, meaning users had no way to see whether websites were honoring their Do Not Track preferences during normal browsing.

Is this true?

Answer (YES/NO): YES